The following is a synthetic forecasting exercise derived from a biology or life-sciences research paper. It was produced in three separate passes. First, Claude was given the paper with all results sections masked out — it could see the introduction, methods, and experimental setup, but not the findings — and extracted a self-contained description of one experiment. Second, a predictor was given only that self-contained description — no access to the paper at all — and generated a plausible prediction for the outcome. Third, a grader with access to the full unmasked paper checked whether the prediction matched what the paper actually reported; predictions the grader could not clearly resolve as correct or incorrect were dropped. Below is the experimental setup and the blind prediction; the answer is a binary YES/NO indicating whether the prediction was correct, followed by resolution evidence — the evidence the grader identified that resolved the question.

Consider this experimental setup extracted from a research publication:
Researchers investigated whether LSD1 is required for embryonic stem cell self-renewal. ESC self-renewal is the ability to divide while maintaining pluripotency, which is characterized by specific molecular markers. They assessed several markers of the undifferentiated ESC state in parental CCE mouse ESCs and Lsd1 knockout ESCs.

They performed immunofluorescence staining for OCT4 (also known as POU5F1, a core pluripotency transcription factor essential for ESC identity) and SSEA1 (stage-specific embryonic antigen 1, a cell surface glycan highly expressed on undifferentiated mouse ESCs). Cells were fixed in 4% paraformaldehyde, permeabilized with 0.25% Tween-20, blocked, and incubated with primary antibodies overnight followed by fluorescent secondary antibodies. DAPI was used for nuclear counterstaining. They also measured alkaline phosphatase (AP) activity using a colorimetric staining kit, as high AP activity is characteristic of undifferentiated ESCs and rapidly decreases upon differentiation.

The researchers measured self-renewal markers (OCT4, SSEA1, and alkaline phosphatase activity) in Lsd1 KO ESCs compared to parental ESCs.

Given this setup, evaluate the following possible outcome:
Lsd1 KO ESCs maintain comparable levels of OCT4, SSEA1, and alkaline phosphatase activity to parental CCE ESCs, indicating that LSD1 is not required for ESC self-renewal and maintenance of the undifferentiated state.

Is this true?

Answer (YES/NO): YES